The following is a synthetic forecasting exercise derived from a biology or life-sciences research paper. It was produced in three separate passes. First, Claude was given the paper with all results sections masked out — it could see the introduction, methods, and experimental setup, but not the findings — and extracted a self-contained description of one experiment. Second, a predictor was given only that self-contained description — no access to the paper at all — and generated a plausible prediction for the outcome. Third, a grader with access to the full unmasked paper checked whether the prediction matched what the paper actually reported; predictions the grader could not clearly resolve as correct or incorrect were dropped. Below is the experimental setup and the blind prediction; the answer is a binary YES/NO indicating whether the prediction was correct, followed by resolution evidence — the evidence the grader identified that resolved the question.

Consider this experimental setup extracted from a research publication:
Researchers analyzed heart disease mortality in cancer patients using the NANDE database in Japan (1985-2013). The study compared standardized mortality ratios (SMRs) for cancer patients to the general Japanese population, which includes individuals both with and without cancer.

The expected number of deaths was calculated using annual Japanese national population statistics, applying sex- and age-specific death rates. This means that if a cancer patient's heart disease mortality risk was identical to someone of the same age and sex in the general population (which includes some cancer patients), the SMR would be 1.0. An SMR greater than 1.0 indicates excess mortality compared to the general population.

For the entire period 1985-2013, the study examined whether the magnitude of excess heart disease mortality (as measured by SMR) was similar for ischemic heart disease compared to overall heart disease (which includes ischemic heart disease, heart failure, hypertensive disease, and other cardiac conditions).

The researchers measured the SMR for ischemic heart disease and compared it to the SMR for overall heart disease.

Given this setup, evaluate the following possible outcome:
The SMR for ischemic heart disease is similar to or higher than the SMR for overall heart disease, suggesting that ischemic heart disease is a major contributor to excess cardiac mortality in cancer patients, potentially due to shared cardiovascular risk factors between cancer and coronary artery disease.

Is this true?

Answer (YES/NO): YES